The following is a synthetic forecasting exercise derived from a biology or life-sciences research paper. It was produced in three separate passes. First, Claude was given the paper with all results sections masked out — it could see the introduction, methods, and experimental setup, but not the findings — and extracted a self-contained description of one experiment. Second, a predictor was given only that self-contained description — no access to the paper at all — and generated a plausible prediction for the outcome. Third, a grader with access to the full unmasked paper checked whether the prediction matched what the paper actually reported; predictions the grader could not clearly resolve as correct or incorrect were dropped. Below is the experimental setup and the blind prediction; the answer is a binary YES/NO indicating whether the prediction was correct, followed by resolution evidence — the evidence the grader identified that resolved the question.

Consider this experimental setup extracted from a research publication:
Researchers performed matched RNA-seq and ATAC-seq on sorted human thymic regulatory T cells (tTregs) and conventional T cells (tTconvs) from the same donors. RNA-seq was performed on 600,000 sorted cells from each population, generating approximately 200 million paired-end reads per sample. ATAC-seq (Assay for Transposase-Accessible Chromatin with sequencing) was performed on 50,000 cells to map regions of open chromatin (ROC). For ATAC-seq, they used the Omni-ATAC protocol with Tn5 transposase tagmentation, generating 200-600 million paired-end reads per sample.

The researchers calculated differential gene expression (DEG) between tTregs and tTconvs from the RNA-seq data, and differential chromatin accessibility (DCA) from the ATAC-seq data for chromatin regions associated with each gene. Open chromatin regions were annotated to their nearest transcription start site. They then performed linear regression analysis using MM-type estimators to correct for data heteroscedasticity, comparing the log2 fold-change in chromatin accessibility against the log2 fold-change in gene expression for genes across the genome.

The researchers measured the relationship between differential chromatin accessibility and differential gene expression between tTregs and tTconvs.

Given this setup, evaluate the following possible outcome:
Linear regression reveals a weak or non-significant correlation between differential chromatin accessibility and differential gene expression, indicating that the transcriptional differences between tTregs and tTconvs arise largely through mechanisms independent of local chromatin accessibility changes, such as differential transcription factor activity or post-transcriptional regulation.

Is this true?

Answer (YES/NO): NO